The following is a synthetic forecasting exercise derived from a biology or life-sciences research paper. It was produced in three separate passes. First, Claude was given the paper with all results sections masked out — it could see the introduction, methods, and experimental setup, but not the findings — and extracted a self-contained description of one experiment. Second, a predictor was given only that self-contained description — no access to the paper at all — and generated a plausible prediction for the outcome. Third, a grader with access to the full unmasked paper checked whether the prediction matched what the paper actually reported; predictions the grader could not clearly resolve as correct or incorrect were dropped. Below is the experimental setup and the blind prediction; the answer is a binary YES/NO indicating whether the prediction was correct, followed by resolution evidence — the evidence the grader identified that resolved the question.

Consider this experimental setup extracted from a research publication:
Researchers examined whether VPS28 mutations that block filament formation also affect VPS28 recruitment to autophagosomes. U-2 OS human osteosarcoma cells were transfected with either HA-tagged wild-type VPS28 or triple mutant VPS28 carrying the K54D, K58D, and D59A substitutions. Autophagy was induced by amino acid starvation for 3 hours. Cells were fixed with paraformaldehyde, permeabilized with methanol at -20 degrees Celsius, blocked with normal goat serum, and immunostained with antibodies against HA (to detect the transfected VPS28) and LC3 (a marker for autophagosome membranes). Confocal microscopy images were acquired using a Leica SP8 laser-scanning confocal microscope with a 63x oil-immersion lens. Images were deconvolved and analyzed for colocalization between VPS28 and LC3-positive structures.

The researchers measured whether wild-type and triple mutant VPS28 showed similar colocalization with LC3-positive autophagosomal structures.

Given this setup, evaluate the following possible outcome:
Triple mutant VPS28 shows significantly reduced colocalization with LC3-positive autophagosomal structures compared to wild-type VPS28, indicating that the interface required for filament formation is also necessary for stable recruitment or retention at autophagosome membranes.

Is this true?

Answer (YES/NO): NO